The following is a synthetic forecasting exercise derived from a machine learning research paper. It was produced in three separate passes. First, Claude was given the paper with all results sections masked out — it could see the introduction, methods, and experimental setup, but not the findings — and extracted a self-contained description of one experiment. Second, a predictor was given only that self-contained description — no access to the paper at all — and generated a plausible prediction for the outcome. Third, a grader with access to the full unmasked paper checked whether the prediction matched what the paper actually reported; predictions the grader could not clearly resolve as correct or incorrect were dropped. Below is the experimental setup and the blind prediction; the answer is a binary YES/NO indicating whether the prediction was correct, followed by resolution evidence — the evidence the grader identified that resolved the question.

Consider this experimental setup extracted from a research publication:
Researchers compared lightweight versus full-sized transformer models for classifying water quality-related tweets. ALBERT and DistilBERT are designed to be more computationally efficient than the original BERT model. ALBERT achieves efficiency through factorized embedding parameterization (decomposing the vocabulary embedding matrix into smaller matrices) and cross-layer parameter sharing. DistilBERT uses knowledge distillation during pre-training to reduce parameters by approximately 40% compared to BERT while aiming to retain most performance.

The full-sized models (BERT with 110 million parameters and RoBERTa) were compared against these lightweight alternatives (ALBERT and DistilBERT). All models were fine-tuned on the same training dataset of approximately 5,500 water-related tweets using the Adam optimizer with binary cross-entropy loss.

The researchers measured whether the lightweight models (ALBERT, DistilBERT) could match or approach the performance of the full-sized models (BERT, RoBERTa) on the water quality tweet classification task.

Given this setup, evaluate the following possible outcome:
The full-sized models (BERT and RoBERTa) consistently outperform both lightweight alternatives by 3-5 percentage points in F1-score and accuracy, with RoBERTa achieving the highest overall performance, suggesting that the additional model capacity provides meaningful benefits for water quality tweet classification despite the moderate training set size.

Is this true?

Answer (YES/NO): NO